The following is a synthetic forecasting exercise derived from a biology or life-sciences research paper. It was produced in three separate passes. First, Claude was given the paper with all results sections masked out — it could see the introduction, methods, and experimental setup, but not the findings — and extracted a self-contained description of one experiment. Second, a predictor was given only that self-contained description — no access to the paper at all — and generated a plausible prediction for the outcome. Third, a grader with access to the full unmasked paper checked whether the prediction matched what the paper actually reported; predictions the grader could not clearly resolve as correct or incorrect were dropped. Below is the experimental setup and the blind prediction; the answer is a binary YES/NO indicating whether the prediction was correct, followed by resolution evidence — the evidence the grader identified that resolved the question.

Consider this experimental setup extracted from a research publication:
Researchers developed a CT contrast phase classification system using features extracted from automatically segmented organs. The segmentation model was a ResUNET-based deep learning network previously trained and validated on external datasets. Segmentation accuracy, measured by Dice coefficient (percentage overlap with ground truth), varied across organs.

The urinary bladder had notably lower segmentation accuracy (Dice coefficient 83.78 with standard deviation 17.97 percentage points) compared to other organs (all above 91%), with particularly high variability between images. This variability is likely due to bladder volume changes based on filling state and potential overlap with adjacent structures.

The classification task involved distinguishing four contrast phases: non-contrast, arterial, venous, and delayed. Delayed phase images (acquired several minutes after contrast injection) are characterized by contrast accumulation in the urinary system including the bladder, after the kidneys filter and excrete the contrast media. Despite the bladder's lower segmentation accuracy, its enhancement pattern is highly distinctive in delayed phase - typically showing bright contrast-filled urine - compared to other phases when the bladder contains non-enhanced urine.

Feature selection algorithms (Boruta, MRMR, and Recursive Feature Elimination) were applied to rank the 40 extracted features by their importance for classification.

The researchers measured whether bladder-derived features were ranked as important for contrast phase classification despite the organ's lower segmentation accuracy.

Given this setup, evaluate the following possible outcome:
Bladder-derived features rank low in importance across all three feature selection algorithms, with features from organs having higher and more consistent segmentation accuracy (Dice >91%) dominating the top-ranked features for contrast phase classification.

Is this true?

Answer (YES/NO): NO